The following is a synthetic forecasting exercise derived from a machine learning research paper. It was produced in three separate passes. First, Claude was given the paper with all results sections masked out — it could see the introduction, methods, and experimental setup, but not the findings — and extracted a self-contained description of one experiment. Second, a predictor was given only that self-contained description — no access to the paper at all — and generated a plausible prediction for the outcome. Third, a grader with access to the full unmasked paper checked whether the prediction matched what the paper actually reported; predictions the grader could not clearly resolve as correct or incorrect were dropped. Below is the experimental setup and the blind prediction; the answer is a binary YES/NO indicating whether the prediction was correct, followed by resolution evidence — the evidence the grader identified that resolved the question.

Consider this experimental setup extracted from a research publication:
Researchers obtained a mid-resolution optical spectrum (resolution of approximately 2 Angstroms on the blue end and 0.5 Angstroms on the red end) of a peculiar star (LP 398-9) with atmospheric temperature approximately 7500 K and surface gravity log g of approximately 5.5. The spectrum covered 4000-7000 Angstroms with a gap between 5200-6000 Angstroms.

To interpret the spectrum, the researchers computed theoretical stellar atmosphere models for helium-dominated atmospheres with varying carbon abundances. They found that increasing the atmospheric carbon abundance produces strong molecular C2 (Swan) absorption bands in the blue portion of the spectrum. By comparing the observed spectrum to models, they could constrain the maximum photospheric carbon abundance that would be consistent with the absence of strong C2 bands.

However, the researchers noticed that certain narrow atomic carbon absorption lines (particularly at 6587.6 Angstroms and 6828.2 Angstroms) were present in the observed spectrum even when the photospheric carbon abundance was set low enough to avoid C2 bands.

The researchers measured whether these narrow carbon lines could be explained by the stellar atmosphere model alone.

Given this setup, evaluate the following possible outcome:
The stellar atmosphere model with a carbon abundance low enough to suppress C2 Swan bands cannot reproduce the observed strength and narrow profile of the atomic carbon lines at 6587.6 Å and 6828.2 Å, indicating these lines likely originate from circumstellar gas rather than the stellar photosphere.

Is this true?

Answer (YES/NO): YES